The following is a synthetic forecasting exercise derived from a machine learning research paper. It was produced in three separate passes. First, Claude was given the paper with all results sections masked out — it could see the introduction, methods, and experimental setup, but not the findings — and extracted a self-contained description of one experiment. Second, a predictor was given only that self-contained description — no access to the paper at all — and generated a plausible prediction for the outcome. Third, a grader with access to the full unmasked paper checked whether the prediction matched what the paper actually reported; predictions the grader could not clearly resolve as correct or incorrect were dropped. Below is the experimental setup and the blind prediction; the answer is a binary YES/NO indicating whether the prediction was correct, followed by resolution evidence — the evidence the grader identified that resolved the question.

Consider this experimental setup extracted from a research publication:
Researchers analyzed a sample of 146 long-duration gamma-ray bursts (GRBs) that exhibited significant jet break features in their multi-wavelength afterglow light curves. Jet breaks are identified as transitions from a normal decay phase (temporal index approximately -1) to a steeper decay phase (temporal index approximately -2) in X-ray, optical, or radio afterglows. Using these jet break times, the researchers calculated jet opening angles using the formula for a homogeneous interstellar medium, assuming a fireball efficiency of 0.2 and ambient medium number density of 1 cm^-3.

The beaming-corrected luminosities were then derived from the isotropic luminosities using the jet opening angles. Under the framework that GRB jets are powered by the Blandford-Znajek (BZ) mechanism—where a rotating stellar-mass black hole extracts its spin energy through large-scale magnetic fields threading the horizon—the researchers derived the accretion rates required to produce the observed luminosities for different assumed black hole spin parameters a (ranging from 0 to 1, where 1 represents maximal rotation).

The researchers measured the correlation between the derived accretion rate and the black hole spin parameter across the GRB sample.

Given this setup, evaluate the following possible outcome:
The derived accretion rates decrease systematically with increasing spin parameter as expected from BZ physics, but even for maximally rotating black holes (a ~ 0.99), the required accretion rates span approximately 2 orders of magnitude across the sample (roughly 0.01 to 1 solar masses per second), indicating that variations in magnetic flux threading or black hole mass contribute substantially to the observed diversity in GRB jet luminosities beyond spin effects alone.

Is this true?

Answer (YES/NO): NO